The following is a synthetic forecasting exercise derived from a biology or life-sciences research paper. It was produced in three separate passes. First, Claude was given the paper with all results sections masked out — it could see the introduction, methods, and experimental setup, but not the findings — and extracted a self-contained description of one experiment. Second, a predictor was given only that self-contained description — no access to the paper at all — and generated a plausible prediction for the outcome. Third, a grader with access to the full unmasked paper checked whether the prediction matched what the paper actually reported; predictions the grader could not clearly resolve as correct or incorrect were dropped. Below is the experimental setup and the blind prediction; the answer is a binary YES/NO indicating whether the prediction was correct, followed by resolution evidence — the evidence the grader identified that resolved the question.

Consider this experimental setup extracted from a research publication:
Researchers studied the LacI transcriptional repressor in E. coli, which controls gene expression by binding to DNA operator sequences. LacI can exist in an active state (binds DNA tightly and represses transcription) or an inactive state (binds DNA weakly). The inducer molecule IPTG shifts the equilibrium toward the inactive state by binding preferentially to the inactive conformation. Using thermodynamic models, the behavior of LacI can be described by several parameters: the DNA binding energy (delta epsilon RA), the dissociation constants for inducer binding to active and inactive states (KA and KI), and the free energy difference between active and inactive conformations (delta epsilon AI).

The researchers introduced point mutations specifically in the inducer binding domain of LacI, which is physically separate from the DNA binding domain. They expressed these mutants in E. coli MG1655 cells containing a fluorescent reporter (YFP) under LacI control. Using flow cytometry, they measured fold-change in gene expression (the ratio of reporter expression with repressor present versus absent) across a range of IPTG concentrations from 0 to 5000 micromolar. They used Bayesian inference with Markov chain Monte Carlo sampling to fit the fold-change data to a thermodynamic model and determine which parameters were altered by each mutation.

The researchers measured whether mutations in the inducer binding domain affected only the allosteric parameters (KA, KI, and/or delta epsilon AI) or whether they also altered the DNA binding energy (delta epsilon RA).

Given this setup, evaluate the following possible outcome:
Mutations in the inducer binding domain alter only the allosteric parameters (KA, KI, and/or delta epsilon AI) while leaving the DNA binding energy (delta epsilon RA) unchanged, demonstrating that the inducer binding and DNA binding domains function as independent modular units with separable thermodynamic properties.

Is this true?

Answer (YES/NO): YES